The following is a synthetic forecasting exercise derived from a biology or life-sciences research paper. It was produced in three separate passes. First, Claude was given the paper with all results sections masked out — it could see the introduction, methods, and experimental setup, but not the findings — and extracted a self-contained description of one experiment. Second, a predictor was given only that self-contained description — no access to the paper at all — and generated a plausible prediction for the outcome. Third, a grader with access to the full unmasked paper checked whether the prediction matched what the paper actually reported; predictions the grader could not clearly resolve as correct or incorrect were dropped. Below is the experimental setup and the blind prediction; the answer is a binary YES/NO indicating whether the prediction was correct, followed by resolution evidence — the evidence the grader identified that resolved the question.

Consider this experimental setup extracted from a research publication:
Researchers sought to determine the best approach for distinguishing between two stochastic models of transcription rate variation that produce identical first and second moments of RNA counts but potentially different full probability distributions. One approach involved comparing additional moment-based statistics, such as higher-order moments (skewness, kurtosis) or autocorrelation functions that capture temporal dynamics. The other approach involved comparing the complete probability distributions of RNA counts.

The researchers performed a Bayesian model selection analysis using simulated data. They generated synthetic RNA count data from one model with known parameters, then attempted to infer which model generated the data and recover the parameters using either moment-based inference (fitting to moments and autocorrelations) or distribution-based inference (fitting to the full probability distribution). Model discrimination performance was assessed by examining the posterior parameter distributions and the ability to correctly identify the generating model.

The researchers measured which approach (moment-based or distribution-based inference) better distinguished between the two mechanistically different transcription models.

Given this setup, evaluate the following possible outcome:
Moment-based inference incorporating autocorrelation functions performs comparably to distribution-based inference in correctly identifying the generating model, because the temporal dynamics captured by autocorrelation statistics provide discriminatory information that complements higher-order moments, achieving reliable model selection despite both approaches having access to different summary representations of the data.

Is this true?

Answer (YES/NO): NO